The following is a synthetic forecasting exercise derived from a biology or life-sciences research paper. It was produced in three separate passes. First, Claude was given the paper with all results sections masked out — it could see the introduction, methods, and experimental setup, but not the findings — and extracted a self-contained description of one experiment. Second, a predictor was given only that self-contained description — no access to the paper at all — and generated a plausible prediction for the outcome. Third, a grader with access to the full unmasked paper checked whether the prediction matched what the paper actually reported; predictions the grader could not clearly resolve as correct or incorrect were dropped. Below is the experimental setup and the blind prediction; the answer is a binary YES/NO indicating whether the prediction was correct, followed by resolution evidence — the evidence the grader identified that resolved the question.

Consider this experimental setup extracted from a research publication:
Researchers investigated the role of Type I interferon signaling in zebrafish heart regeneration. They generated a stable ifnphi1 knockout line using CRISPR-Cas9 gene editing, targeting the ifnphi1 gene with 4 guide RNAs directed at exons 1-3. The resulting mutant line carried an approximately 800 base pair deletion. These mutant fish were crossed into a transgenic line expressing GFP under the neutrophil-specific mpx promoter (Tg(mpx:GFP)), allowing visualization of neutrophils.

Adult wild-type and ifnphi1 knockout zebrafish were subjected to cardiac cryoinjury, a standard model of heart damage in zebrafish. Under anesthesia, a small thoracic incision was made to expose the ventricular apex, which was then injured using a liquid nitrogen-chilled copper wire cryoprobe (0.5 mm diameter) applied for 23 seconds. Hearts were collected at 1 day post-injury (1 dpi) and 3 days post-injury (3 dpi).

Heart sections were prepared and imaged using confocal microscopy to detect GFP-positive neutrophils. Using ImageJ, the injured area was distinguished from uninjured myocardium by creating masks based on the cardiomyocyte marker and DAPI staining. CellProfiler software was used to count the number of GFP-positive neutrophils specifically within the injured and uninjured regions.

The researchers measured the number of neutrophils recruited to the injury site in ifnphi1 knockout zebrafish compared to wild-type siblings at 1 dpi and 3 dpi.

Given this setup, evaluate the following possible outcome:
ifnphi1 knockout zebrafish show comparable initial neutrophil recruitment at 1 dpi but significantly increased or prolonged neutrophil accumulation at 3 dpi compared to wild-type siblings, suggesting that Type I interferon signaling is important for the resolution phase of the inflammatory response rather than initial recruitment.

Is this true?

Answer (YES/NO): NO